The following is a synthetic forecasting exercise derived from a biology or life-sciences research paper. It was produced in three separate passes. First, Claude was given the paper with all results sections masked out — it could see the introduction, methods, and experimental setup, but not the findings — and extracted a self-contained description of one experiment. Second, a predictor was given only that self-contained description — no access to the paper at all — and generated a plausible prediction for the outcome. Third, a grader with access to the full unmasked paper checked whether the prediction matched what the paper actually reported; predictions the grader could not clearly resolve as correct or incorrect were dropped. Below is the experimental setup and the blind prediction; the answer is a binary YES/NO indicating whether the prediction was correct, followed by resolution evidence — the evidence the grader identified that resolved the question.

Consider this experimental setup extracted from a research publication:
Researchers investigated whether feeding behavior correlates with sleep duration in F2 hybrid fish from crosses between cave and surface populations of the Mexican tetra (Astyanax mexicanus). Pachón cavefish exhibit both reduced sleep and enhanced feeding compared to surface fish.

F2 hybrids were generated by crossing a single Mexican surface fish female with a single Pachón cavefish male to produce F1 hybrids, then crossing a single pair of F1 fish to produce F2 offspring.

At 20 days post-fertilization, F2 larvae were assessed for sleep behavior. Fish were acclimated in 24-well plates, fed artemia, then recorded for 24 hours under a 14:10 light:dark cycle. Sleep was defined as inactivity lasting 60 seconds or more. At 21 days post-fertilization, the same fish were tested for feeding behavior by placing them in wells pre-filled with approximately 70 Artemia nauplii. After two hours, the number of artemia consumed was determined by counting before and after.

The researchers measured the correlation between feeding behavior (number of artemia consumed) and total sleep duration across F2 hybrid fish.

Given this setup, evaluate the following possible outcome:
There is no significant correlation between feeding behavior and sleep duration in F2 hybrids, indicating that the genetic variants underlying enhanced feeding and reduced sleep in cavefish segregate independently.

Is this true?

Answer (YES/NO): NO